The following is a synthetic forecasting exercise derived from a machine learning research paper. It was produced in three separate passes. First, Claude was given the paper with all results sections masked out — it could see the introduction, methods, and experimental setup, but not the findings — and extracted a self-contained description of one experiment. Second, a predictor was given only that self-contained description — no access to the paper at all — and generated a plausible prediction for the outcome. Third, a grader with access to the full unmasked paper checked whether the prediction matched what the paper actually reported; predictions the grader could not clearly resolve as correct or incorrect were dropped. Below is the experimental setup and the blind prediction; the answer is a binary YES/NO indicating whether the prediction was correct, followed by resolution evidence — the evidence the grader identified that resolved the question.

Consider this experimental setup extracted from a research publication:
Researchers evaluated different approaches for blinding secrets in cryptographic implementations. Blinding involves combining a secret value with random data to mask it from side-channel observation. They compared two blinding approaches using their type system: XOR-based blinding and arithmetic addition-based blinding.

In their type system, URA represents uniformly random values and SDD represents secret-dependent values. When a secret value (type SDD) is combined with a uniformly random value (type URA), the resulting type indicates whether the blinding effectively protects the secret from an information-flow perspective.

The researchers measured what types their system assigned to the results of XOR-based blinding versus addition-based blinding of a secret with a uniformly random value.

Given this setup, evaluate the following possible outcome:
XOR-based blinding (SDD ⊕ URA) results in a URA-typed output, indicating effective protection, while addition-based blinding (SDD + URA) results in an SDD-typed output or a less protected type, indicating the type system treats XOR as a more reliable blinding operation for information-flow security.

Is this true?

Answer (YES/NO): YES